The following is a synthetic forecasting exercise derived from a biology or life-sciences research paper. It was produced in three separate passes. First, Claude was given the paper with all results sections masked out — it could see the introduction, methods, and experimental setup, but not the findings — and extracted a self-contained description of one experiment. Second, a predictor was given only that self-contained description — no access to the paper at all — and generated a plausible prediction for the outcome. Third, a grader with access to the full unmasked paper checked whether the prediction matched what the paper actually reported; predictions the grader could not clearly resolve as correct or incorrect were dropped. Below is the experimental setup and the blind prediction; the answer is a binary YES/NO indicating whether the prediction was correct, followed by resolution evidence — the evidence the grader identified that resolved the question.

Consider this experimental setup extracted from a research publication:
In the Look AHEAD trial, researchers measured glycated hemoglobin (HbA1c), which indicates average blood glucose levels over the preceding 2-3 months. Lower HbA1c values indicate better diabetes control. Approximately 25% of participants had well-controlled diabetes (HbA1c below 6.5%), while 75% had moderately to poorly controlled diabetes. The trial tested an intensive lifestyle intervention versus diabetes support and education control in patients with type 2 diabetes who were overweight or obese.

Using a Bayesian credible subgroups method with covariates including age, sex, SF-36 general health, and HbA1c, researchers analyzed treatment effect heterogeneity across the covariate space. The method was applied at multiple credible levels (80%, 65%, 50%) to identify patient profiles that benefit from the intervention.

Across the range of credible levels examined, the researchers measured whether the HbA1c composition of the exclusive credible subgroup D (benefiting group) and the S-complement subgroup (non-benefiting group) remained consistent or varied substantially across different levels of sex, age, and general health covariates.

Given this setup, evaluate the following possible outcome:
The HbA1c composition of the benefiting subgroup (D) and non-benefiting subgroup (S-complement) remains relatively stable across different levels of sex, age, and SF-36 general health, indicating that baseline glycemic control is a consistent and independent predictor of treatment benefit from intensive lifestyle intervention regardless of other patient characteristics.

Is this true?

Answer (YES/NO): YES